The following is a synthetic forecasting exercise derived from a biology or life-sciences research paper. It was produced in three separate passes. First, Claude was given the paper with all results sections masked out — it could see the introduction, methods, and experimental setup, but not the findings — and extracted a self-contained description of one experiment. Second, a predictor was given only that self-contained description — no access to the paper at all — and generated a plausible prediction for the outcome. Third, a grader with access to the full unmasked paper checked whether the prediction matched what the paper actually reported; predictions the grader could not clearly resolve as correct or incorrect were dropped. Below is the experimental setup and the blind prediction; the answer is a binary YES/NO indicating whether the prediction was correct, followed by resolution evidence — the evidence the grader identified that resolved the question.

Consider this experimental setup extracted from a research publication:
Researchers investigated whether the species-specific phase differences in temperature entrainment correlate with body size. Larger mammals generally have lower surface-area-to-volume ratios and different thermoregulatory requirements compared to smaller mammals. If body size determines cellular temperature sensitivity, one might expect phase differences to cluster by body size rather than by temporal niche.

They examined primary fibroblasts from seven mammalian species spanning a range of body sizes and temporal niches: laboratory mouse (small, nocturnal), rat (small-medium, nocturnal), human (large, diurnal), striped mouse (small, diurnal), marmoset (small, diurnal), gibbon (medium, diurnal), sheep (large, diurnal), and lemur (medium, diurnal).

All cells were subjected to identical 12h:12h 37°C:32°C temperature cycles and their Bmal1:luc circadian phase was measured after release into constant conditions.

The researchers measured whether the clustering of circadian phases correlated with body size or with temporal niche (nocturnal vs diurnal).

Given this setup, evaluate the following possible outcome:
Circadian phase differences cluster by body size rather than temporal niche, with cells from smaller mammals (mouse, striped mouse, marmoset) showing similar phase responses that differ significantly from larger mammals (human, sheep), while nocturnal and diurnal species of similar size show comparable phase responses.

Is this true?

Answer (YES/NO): NO